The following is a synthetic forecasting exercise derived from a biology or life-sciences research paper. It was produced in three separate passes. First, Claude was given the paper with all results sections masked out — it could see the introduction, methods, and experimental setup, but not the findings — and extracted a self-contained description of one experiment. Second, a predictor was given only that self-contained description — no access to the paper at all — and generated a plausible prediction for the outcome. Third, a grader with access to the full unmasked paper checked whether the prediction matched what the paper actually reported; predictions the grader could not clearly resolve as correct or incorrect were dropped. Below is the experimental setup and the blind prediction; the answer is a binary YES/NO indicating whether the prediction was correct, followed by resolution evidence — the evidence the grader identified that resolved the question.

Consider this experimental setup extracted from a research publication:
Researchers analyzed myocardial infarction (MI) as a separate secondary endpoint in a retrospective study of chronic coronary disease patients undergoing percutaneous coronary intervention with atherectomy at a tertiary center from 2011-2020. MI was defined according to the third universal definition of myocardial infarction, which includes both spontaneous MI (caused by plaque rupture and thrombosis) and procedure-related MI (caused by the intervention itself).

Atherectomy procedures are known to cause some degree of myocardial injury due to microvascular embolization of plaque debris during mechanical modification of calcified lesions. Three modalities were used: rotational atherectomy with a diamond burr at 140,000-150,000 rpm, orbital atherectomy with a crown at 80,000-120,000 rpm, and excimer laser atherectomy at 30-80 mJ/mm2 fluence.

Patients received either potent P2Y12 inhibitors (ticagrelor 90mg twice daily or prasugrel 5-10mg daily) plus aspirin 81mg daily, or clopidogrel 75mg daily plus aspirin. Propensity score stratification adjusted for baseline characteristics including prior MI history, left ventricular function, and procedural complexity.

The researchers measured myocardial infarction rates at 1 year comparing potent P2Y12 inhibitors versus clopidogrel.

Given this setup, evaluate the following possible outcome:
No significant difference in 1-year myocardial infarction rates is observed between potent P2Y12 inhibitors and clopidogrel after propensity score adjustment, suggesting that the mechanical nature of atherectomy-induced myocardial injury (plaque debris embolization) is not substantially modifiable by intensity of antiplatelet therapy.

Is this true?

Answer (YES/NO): YES